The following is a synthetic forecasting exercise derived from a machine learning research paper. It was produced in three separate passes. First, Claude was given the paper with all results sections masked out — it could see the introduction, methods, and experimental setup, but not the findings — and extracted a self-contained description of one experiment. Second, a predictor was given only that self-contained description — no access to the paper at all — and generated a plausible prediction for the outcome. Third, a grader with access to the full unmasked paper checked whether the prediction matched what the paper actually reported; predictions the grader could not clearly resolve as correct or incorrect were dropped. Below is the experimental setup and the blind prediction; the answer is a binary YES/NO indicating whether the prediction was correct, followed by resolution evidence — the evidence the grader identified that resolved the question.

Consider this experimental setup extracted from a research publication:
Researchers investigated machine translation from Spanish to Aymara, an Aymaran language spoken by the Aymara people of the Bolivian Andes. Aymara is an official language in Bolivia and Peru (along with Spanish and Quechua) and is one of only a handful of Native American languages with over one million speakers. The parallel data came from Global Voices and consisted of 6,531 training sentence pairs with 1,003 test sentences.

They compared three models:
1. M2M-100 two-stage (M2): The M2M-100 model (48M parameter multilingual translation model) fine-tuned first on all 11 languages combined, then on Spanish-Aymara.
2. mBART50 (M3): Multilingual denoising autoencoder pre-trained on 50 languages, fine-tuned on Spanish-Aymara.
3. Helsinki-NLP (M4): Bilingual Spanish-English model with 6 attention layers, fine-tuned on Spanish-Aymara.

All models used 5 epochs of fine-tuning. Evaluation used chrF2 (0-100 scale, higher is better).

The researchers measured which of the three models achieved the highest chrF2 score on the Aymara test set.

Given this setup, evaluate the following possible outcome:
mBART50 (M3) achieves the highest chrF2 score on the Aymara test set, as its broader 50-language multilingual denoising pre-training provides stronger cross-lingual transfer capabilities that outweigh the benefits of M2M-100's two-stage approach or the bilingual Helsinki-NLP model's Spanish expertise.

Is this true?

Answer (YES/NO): NO